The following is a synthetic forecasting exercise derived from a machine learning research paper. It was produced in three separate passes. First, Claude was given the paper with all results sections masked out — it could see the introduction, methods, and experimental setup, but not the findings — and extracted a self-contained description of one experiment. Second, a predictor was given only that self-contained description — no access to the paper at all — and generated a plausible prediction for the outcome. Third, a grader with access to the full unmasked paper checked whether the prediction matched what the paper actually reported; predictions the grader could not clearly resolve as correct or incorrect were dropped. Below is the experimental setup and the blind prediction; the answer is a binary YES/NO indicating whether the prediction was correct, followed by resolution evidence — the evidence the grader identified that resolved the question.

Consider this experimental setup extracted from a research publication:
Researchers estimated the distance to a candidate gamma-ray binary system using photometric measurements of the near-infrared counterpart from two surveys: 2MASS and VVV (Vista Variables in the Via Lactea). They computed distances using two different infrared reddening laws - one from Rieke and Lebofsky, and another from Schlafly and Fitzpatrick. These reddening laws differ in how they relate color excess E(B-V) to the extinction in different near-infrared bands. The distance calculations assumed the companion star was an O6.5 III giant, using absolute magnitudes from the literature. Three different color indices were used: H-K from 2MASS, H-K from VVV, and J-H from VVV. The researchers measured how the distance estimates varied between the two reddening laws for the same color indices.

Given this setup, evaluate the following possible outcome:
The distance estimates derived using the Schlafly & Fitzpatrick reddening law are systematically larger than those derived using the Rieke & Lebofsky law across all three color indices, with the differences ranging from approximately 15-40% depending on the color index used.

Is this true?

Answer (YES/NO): NO